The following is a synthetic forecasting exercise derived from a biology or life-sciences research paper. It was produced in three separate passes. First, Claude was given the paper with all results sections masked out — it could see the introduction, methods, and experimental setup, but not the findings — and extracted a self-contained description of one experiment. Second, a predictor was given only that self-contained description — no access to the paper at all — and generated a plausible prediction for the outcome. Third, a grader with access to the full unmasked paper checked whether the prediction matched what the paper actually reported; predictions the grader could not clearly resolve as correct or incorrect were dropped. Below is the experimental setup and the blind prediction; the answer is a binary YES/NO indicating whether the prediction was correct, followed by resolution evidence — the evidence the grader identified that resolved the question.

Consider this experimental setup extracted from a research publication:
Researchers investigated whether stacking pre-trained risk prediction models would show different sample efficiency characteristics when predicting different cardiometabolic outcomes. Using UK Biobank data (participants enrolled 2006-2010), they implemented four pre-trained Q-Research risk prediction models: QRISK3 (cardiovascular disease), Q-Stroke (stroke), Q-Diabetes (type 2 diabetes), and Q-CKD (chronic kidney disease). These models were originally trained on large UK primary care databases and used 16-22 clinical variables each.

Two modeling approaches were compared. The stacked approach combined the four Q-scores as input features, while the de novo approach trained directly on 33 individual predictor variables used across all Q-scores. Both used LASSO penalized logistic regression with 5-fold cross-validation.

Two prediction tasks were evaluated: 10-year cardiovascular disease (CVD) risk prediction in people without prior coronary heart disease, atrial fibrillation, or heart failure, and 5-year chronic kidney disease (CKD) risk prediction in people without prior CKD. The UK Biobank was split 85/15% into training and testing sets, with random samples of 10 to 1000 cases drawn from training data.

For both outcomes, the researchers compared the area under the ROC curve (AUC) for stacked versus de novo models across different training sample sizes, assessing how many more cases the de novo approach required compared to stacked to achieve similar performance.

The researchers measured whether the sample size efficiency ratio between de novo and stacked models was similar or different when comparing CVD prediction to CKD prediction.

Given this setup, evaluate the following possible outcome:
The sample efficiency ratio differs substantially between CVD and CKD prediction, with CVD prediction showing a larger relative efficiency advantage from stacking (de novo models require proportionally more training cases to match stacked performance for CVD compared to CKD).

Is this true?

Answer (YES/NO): YES